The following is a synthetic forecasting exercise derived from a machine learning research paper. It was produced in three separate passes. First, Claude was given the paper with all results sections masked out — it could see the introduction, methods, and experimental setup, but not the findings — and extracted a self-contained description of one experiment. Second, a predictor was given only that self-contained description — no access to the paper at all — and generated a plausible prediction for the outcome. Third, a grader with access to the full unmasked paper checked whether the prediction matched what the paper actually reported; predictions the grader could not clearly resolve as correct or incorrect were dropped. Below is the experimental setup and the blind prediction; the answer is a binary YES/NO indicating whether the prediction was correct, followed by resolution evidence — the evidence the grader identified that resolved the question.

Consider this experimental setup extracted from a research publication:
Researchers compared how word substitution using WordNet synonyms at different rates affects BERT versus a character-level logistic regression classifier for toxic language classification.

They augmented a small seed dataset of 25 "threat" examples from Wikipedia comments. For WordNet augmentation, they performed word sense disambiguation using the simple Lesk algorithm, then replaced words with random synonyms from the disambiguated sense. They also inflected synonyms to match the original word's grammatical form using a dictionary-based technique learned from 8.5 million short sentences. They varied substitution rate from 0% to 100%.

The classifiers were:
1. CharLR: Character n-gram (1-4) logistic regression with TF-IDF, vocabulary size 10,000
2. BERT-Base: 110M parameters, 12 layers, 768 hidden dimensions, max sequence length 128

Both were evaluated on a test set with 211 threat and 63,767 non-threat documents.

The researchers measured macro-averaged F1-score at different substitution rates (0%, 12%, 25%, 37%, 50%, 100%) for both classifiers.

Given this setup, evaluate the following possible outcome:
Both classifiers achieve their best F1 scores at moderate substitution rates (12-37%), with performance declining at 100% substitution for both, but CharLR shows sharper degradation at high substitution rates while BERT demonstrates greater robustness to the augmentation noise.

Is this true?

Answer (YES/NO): NO